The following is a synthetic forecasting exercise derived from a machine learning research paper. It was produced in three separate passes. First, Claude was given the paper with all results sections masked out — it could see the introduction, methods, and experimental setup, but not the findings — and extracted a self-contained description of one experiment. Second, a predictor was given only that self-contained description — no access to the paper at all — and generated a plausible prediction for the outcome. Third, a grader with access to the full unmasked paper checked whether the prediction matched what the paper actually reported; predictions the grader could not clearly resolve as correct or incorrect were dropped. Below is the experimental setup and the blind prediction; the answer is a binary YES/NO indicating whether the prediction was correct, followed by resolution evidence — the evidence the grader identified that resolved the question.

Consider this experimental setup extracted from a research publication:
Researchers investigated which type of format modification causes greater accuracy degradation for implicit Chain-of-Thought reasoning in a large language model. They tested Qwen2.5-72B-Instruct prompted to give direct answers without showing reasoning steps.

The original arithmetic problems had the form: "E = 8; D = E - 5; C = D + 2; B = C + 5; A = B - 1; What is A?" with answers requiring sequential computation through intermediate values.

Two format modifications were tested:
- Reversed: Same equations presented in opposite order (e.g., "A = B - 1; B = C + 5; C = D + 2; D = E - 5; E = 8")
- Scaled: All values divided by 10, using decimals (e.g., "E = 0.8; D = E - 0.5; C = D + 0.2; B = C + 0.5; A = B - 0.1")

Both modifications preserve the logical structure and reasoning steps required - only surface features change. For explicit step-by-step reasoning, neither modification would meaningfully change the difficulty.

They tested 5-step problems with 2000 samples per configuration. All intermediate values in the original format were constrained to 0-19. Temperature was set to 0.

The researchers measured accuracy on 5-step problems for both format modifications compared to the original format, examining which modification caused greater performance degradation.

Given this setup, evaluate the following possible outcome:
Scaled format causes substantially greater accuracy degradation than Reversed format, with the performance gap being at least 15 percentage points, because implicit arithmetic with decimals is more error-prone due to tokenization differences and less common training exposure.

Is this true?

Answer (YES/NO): NO